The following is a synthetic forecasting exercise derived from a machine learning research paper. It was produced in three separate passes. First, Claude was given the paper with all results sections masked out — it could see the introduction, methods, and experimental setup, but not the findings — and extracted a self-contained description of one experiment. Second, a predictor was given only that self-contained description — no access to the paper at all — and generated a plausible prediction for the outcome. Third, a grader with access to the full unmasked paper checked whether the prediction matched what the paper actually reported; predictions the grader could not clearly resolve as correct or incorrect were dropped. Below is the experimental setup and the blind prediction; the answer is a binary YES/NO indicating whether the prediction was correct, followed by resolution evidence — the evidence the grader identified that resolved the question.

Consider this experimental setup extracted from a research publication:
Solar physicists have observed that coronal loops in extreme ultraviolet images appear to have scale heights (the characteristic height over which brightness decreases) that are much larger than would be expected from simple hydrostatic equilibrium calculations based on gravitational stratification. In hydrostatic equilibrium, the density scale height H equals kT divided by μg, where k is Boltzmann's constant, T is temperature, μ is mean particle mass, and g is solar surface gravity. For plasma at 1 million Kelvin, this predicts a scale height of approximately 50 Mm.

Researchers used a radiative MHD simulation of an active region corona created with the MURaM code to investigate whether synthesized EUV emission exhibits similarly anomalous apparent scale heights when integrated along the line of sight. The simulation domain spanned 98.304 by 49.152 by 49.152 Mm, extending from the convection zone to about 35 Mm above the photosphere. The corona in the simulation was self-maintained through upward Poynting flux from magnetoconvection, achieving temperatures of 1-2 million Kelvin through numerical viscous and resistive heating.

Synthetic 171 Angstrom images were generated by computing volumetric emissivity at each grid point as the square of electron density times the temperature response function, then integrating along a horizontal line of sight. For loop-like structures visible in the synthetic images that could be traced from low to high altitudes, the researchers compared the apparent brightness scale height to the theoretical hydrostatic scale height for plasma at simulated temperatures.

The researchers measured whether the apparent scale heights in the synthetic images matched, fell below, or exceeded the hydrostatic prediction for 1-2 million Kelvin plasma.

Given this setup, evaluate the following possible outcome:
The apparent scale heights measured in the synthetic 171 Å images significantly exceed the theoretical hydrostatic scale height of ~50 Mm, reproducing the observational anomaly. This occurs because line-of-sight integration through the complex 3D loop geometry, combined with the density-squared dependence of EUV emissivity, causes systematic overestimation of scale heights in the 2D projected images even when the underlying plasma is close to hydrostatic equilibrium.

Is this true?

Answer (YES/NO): YES